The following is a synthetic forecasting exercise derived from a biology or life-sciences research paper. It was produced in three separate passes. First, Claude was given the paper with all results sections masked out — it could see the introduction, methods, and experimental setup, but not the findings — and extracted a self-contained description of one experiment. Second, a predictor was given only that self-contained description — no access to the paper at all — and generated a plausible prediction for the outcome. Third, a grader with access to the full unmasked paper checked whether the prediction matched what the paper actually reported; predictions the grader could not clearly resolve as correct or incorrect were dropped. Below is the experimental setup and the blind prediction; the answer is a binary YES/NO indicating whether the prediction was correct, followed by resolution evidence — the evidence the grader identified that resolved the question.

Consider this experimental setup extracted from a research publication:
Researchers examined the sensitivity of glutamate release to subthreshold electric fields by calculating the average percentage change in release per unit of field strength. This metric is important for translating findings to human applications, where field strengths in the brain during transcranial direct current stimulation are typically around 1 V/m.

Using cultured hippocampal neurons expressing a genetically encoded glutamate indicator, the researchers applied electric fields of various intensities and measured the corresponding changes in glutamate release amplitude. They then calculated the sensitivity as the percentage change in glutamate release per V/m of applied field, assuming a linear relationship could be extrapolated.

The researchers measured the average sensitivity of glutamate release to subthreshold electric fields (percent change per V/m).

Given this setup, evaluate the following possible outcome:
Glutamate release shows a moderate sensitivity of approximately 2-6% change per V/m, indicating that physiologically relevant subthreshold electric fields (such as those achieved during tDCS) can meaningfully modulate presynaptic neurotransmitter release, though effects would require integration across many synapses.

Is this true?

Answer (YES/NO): NO